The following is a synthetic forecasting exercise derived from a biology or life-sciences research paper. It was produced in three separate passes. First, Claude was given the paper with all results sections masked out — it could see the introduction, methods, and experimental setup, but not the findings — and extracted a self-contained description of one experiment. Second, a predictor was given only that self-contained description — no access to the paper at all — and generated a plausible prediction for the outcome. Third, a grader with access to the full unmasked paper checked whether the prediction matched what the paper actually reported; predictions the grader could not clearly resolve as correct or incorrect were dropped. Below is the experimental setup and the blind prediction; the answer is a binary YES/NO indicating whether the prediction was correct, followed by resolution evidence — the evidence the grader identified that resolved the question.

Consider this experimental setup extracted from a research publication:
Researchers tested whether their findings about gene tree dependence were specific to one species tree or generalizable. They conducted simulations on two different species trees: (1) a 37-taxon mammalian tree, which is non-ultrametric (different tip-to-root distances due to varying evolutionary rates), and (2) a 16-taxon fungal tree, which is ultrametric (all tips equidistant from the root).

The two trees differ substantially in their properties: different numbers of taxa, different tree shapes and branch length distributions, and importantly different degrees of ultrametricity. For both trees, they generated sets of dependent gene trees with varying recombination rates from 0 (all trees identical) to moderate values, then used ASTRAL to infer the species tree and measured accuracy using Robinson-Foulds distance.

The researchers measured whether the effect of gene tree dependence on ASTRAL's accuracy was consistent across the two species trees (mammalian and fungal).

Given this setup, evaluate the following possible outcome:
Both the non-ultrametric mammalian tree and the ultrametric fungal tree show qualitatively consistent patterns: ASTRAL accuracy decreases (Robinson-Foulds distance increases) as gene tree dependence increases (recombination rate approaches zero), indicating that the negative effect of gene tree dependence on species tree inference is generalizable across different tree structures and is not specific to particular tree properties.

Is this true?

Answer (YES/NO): YES